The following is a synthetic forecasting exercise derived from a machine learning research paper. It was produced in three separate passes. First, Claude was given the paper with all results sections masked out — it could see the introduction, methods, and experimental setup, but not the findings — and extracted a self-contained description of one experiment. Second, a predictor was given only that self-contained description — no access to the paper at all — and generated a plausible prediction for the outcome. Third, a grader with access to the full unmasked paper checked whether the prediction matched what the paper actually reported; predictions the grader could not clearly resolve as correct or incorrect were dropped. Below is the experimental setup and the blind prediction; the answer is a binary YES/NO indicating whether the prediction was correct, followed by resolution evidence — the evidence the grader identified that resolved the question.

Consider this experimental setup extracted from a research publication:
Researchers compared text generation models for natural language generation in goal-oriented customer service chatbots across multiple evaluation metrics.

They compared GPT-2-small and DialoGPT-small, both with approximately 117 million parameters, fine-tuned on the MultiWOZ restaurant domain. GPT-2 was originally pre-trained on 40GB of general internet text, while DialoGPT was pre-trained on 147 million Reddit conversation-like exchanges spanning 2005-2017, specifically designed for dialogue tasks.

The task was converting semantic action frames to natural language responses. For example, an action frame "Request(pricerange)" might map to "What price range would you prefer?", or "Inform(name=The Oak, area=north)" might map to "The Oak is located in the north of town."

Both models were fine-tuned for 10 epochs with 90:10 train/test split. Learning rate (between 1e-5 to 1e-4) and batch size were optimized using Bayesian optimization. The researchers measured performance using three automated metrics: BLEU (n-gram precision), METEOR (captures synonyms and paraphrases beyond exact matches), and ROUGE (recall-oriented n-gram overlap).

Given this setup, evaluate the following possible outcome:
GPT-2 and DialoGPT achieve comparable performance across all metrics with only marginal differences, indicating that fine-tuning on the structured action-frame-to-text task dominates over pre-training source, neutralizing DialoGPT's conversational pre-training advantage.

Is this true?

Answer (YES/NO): NO